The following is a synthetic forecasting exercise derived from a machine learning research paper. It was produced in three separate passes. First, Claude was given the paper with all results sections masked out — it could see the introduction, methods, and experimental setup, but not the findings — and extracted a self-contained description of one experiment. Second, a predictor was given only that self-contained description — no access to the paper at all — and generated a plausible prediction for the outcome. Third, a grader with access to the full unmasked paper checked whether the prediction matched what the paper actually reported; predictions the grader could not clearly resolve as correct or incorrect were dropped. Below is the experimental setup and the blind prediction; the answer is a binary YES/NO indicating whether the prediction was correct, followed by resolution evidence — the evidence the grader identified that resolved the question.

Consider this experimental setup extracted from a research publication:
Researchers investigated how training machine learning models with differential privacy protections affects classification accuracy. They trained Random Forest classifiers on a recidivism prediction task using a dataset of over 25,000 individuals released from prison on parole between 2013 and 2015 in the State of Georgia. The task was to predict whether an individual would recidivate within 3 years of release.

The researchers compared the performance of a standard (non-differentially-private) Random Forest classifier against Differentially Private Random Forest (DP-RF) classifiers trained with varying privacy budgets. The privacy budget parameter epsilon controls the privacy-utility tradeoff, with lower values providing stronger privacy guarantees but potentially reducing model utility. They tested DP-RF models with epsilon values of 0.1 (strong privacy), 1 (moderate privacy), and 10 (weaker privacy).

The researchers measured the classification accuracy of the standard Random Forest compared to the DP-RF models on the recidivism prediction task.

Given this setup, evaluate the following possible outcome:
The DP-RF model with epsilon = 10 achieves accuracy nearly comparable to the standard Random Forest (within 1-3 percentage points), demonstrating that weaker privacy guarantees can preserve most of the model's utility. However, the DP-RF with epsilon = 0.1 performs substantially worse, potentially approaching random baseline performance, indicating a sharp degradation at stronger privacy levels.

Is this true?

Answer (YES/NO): NO